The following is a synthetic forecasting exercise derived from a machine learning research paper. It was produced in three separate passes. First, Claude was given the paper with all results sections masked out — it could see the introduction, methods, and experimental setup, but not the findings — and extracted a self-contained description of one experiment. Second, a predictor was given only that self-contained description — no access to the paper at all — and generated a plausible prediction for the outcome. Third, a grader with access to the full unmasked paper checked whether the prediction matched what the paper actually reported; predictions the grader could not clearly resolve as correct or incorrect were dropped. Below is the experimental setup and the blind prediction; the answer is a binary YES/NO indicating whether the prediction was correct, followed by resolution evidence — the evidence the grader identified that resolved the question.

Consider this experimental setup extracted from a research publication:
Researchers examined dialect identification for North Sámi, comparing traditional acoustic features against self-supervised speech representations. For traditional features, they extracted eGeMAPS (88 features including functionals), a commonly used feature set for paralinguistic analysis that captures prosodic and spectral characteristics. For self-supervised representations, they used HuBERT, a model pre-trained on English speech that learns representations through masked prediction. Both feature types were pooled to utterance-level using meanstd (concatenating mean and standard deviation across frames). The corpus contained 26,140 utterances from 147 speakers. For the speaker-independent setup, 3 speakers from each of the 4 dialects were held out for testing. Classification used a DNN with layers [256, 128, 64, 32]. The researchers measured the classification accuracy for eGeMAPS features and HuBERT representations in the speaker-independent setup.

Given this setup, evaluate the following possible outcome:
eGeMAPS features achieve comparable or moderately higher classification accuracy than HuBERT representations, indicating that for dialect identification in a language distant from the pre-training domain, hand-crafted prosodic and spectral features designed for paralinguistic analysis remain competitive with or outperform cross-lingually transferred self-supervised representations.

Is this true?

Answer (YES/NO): NO